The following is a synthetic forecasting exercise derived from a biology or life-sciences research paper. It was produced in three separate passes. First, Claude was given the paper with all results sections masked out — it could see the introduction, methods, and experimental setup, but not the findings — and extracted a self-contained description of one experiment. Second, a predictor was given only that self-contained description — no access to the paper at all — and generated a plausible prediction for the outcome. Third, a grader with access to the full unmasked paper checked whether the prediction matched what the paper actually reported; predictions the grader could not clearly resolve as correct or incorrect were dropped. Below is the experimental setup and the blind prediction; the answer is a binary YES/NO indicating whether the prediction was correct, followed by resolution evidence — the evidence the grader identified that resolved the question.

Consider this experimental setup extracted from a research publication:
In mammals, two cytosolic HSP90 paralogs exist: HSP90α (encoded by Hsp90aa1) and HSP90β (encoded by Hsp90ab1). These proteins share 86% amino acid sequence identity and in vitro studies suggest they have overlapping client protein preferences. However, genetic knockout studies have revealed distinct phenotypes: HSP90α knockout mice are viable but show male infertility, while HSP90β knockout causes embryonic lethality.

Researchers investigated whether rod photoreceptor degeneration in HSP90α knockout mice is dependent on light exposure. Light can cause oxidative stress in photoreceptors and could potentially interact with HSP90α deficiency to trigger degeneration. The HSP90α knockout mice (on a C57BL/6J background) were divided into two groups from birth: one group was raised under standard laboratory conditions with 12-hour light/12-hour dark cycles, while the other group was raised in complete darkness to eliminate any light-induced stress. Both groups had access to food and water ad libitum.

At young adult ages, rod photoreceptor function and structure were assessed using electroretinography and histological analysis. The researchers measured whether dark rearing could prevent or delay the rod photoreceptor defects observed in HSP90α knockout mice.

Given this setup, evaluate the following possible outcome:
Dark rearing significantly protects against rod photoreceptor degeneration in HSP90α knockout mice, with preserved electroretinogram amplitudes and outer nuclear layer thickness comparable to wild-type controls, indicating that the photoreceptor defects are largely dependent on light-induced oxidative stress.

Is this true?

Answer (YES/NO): NO